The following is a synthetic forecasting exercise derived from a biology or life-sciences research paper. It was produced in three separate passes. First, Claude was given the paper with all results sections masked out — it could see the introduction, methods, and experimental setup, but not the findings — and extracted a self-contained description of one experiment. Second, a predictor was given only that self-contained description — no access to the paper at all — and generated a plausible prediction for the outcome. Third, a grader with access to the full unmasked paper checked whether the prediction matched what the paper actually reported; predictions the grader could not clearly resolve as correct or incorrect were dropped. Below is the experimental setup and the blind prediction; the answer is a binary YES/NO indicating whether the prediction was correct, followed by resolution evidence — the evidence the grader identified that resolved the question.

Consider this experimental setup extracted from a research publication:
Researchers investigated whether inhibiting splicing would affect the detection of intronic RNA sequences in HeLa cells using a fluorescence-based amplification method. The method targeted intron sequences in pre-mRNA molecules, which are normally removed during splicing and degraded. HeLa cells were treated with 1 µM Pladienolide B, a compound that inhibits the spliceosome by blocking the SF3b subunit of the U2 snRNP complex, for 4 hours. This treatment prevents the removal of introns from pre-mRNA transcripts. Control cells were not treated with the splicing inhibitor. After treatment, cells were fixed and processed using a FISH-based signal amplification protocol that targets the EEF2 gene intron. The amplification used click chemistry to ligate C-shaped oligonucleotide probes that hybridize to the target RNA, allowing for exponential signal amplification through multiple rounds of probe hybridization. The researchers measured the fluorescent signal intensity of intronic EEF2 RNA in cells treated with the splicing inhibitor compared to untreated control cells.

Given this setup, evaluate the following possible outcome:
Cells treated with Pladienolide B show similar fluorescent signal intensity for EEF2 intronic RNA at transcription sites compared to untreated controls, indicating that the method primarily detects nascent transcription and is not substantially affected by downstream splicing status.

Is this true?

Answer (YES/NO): NO